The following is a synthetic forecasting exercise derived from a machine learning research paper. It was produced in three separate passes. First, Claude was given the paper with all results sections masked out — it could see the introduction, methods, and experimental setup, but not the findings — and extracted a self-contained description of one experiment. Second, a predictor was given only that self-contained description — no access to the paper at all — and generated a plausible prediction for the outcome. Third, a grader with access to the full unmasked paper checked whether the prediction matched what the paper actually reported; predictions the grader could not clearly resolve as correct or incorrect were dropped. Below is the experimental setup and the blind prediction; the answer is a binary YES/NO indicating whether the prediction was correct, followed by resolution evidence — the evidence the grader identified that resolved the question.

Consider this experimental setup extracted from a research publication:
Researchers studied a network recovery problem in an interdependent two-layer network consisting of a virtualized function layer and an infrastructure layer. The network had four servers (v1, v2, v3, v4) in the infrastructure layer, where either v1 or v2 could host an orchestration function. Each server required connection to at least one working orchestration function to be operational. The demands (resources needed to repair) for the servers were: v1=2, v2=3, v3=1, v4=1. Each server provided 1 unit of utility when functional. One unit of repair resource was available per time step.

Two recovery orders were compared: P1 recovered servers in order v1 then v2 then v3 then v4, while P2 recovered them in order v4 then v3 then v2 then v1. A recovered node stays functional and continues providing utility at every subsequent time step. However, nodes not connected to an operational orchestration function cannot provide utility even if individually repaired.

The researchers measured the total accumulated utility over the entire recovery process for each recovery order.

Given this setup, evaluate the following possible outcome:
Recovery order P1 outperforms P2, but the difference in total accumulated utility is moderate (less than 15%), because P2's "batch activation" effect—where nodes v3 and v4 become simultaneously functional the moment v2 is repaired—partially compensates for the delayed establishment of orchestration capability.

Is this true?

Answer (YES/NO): NO